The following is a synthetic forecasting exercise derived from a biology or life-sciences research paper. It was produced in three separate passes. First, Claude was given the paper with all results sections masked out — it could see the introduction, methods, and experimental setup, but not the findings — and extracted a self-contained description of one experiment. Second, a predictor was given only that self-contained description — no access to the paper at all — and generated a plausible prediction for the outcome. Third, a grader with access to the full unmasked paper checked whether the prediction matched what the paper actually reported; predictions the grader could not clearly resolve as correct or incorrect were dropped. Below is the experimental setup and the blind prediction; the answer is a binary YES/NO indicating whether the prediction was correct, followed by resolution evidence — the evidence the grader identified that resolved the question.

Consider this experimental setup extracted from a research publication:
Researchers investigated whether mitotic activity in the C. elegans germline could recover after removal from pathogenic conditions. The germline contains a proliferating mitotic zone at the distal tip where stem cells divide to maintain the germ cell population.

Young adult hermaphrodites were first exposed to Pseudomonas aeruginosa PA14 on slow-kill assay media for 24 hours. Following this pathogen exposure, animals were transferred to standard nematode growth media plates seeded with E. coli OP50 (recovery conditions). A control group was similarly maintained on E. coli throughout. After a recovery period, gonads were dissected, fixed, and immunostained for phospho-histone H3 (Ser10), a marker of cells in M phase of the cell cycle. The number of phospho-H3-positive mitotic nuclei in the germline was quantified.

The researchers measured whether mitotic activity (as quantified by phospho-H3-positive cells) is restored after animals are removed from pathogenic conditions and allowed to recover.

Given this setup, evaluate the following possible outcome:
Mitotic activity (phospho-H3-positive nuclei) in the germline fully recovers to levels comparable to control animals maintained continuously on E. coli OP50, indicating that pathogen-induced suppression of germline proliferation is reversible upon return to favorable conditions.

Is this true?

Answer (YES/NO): YES